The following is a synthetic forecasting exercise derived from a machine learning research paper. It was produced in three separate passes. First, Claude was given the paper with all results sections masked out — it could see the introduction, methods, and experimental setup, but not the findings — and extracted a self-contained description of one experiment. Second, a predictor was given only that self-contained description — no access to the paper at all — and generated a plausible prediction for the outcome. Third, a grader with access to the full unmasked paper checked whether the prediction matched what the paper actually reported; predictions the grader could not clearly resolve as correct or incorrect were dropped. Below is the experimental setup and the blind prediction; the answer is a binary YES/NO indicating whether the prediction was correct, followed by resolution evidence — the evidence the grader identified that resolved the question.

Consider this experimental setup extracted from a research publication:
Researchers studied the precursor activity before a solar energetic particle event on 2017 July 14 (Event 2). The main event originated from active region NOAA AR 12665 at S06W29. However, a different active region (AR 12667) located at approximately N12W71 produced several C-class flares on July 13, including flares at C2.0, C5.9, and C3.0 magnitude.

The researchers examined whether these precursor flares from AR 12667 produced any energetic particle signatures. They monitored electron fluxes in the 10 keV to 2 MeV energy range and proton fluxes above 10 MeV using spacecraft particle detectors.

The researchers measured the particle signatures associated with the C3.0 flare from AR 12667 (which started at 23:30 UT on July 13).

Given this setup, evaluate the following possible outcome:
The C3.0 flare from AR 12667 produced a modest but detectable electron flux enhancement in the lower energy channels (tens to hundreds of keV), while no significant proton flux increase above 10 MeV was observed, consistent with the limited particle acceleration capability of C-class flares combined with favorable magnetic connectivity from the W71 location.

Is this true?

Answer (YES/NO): YES